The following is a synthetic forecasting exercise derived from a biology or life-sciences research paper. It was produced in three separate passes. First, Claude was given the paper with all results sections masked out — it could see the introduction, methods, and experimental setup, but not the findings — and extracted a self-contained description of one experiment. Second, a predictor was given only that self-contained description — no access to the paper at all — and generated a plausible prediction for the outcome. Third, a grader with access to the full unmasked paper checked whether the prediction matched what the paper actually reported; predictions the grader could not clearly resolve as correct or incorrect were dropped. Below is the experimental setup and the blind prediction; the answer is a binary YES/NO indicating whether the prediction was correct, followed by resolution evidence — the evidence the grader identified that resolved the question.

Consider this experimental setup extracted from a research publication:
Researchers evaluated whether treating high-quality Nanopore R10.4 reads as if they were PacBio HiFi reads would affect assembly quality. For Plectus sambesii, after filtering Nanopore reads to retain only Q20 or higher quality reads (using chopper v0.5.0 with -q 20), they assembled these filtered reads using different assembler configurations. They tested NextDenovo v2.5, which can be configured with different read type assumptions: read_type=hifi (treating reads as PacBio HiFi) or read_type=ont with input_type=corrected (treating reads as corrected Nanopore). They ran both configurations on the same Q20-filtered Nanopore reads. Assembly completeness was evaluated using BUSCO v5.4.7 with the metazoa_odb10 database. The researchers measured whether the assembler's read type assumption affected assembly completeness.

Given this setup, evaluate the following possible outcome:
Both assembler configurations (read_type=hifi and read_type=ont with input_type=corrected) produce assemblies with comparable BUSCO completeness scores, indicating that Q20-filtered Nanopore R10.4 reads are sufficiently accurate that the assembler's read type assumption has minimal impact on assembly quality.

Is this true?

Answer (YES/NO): YES